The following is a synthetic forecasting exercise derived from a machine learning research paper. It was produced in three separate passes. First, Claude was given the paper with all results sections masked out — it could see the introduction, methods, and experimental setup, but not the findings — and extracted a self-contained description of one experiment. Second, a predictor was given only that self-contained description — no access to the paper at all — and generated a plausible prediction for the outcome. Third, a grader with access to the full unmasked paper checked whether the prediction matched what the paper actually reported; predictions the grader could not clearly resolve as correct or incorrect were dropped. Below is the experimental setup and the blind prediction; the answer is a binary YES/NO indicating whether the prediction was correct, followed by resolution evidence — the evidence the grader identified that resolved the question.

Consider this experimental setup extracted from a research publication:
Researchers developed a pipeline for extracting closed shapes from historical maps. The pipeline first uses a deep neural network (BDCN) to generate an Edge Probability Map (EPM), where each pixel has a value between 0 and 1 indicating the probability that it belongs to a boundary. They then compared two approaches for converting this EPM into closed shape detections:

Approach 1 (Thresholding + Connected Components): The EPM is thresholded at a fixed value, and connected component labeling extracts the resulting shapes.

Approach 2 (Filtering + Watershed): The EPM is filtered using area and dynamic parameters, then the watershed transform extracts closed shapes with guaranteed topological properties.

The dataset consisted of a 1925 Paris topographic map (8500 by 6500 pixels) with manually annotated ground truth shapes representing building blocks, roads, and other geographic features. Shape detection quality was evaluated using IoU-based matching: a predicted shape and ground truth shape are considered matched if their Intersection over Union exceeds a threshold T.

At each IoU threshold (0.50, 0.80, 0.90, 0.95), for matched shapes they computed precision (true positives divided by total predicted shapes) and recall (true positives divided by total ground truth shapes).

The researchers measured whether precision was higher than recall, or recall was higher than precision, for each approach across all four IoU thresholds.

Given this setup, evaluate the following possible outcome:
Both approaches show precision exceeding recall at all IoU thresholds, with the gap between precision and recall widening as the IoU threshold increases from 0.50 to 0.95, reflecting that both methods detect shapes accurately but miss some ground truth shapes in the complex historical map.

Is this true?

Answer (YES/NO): NO